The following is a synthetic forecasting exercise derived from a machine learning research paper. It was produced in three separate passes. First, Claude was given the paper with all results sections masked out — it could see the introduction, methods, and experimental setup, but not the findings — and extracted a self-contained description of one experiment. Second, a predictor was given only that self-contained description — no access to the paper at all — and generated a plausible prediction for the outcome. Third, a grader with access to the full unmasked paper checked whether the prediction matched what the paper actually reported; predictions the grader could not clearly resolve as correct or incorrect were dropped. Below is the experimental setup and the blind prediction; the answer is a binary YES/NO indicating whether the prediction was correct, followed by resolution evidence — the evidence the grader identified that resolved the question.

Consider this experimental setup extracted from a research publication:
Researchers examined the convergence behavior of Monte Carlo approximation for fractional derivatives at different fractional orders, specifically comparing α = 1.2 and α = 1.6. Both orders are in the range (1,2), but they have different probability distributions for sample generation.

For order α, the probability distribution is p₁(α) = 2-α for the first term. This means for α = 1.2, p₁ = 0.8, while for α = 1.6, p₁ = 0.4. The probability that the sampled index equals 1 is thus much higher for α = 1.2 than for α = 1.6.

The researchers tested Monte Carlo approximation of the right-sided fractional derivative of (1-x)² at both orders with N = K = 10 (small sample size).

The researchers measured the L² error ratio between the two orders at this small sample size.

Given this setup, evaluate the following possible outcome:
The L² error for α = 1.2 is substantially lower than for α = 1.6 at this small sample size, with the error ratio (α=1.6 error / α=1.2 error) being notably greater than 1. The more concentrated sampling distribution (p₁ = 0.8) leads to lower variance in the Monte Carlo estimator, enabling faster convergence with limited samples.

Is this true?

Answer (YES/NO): YES